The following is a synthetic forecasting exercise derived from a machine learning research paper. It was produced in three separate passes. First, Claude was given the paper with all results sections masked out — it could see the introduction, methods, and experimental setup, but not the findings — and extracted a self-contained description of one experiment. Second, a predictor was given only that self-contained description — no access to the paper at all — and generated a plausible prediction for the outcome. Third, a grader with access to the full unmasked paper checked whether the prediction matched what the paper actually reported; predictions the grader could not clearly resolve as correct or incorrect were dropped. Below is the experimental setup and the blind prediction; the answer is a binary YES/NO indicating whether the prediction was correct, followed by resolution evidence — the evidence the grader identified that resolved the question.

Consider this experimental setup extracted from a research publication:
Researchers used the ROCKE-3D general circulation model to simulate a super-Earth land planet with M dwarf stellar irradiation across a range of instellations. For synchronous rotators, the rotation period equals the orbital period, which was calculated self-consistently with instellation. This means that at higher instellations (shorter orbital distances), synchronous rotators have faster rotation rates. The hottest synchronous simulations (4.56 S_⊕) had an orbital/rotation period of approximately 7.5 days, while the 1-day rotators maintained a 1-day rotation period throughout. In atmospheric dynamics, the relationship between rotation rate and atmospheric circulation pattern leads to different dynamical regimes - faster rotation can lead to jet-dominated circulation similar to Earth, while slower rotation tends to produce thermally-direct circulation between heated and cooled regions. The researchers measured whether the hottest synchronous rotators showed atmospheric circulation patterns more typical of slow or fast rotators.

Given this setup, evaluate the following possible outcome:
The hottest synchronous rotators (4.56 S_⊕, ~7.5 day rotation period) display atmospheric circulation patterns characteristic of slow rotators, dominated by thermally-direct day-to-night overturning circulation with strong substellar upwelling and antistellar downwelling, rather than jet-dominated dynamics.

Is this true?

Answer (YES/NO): NO